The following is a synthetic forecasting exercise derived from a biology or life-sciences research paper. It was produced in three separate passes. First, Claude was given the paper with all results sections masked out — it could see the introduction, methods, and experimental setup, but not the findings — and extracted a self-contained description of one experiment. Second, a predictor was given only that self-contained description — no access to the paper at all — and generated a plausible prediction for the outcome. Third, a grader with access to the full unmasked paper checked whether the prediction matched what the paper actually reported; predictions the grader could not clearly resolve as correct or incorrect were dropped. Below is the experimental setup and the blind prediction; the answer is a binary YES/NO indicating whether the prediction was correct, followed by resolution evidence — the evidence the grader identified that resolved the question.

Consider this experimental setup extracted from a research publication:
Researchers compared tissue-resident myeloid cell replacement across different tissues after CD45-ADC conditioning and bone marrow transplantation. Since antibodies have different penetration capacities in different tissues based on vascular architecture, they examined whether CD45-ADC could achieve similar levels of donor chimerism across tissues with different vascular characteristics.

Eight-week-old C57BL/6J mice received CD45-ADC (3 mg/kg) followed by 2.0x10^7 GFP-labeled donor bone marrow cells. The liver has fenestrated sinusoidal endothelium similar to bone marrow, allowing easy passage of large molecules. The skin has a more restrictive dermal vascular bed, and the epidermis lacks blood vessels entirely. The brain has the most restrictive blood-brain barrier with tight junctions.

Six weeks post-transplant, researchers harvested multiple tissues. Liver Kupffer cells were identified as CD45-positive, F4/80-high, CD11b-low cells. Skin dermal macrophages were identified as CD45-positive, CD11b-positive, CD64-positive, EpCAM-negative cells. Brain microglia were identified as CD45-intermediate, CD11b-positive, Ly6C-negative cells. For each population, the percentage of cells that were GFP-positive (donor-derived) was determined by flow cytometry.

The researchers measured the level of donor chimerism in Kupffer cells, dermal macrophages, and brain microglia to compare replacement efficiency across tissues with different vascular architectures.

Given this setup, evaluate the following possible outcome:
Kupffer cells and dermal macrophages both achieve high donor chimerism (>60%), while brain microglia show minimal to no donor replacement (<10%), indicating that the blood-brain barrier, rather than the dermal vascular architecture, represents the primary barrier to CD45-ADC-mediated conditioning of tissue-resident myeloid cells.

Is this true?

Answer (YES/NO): YES